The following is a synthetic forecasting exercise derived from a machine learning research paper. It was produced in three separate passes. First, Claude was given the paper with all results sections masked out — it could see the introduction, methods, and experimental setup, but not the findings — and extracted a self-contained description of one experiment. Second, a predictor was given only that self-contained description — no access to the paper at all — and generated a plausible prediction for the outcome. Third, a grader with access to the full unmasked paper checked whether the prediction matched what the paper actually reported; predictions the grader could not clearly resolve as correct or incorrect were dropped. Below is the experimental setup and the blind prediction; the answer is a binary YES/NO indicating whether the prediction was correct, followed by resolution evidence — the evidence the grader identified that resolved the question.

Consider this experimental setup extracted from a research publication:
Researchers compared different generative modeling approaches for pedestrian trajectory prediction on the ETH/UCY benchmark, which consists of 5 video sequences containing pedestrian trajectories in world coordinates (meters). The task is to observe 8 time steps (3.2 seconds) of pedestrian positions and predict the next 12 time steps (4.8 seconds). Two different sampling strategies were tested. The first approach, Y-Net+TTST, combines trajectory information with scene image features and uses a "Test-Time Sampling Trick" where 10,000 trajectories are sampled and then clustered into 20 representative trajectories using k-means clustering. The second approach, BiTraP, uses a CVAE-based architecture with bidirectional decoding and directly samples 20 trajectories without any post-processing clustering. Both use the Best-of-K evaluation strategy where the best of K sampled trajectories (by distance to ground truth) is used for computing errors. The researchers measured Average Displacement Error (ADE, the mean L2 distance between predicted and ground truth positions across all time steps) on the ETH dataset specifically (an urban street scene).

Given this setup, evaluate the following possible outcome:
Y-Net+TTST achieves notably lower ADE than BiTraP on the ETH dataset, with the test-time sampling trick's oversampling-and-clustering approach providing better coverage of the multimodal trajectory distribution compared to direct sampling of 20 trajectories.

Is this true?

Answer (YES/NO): YES